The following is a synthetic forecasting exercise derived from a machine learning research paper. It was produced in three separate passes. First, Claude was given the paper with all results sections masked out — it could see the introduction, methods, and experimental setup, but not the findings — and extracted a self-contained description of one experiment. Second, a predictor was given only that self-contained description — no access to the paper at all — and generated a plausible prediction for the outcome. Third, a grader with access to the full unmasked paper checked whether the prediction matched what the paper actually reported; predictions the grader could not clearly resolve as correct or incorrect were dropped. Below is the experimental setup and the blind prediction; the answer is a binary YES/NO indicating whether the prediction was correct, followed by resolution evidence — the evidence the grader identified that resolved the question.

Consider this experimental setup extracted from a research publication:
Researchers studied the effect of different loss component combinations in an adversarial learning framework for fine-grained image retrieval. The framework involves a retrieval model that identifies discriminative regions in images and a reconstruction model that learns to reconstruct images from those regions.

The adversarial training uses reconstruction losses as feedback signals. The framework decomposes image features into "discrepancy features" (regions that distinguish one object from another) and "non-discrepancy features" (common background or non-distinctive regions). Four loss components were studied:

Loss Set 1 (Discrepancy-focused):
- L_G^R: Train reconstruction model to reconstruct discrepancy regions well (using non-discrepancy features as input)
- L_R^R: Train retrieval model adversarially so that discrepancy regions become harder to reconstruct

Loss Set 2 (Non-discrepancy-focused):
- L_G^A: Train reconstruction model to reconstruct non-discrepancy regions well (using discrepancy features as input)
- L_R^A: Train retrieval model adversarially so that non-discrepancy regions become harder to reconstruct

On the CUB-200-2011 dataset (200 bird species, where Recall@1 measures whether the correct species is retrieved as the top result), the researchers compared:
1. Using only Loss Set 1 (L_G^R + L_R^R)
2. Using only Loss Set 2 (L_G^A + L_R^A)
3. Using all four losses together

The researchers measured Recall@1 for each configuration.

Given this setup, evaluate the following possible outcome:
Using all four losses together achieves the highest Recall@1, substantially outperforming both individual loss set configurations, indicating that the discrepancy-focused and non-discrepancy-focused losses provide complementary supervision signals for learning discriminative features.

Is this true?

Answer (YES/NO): YES